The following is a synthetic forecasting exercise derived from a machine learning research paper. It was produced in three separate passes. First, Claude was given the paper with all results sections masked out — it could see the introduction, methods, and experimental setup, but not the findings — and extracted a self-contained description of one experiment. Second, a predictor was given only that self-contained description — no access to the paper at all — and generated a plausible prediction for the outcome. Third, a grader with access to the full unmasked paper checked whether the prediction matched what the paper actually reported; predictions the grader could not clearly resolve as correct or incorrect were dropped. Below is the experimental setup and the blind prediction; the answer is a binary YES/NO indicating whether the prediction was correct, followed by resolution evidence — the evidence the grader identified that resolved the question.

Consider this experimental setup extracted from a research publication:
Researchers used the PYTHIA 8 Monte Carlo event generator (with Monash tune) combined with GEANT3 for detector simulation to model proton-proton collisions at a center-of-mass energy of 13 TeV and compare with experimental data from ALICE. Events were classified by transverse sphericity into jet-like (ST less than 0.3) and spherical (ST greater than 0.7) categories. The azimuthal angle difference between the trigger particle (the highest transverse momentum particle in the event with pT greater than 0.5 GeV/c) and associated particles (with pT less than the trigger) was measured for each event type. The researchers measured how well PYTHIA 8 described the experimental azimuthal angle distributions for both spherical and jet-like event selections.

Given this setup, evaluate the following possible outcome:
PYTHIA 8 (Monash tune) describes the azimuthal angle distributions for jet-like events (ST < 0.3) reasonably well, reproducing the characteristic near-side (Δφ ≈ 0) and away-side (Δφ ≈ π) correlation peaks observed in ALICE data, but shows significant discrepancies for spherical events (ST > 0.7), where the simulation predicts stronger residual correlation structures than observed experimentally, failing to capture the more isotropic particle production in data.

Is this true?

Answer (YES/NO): NO